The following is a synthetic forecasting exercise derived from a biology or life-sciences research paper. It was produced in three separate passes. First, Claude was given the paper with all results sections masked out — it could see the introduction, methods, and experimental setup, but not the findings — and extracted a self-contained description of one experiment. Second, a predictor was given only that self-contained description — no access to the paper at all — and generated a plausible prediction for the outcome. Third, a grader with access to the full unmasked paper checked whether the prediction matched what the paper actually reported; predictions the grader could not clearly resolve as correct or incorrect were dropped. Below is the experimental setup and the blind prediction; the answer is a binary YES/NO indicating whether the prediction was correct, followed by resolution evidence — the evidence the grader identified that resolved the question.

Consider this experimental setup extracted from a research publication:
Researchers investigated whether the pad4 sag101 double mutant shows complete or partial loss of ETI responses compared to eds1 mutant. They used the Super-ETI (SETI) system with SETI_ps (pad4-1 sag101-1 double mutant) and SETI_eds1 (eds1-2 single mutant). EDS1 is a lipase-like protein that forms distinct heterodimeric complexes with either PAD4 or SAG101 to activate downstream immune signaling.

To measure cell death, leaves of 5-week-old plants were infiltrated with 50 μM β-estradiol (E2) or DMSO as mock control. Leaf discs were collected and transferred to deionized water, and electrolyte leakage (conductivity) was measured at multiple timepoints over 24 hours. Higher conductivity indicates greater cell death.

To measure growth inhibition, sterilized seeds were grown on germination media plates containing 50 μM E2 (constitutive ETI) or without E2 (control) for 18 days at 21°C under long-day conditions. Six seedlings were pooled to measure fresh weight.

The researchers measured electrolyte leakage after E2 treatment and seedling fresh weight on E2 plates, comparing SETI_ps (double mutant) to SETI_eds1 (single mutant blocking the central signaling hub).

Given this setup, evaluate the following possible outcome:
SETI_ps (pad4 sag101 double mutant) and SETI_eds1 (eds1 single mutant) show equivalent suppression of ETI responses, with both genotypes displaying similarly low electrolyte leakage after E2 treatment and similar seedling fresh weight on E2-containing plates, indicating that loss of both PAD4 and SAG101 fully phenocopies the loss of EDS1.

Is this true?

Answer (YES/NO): YES